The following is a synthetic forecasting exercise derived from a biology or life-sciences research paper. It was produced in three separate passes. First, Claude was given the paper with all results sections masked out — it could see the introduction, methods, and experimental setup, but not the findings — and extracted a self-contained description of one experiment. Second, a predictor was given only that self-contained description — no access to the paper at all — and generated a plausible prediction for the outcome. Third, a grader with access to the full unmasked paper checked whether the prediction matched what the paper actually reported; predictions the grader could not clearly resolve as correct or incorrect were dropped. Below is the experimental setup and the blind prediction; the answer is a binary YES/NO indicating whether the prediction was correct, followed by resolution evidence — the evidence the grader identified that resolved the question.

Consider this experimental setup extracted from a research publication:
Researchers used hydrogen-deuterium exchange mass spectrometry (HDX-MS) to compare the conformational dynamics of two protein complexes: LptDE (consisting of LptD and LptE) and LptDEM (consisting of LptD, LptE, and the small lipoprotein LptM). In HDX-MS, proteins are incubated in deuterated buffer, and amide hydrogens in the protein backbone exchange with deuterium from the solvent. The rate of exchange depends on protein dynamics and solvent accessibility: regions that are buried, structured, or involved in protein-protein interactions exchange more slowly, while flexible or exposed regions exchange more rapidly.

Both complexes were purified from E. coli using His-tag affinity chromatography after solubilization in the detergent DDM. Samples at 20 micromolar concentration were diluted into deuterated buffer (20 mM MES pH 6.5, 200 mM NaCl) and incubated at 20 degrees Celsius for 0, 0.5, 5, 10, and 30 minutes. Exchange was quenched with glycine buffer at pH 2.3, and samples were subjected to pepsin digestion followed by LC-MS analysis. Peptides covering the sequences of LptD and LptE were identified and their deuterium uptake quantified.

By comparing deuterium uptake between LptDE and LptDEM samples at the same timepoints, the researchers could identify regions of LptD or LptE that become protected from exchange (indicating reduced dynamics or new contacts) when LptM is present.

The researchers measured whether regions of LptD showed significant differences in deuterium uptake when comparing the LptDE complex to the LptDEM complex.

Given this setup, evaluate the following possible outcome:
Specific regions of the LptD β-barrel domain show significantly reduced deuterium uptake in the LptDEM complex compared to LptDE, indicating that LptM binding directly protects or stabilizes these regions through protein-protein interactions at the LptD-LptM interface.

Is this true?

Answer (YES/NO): YES